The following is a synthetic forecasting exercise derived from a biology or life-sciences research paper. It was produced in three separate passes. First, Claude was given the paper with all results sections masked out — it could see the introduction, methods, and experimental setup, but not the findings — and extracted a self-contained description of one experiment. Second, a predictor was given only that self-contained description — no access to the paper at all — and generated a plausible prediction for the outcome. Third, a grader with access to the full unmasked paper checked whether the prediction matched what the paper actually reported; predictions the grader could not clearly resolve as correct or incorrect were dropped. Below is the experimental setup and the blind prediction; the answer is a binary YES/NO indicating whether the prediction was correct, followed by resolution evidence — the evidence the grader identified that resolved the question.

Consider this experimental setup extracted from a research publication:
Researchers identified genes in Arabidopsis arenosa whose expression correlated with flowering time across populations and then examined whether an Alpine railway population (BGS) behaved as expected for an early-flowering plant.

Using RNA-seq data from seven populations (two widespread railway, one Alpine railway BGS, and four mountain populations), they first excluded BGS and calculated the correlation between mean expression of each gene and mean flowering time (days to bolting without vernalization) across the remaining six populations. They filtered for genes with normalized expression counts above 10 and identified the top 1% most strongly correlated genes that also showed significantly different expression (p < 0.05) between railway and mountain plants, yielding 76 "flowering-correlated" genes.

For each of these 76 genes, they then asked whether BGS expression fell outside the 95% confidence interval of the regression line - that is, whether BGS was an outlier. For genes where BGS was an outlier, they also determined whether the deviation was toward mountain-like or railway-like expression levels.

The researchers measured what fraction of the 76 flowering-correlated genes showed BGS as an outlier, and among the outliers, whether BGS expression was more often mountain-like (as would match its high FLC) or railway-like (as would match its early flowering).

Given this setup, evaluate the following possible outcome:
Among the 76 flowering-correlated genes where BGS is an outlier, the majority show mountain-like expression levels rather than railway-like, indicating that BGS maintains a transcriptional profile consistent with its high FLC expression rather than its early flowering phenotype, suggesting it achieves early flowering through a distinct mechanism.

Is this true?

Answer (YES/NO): YES